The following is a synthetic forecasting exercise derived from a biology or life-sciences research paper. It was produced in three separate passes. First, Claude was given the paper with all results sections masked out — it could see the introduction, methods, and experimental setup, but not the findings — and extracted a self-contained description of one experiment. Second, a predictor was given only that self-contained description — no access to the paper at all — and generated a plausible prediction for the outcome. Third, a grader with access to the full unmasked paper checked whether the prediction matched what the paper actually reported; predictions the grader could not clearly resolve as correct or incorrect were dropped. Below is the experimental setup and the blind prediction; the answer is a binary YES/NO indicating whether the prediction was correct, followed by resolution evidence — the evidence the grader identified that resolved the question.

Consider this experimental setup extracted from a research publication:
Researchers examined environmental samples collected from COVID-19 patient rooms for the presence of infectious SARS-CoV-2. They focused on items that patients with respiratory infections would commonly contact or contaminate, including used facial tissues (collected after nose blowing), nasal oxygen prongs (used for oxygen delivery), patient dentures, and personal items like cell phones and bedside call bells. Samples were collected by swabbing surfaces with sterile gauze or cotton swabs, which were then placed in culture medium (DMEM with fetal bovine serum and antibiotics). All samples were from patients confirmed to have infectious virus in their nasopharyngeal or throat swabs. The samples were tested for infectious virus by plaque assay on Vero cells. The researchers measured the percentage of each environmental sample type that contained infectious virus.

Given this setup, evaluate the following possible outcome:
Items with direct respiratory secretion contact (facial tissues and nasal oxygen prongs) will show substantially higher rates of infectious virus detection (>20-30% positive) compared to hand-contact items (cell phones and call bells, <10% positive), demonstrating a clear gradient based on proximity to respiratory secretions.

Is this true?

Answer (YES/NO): NO